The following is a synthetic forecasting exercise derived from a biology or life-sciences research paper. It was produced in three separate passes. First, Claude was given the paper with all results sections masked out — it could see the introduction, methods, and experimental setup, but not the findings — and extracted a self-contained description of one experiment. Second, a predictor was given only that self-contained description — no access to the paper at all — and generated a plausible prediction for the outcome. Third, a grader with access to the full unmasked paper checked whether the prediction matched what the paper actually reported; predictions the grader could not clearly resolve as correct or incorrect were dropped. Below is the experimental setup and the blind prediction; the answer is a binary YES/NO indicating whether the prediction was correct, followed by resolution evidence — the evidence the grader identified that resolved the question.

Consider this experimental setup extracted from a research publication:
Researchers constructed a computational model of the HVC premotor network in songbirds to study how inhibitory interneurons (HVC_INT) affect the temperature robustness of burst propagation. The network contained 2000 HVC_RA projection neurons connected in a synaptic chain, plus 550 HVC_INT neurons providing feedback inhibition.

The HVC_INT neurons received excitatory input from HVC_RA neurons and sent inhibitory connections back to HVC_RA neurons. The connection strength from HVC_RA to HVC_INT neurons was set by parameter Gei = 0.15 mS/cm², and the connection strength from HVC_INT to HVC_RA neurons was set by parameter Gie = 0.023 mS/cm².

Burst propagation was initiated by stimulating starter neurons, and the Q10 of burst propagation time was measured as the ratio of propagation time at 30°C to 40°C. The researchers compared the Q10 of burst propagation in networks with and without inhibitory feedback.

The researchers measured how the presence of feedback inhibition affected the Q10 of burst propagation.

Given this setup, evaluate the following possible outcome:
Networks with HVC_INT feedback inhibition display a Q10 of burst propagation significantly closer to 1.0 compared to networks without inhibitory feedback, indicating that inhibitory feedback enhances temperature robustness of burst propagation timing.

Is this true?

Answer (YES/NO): NO